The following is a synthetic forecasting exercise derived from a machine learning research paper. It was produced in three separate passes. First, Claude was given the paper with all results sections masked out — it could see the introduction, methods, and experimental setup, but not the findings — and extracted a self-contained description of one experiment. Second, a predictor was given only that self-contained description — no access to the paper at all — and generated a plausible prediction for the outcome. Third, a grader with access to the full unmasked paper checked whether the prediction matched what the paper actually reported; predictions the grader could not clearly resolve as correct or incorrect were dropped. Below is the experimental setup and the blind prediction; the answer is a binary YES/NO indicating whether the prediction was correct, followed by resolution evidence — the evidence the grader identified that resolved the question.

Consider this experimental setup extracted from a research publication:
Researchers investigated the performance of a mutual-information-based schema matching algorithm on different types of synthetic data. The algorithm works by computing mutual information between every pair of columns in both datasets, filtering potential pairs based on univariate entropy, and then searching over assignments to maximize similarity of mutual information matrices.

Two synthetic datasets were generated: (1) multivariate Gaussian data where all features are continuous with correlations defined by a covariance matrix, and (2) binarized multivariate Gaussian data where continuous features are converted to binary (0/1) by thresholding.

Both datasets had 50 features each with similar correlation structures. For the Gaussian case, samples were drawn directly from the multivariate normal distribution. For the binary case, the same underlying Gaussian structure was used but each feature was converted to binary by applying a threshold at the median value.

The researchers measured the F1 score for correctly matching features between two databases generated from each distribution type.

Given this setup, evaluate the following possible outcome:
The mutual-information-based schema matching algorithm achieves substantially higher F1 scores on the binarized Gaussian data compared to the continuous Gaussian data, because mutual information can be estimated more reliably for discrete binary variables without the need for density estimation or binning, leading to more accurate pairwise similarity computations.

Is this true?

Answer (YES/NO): NO